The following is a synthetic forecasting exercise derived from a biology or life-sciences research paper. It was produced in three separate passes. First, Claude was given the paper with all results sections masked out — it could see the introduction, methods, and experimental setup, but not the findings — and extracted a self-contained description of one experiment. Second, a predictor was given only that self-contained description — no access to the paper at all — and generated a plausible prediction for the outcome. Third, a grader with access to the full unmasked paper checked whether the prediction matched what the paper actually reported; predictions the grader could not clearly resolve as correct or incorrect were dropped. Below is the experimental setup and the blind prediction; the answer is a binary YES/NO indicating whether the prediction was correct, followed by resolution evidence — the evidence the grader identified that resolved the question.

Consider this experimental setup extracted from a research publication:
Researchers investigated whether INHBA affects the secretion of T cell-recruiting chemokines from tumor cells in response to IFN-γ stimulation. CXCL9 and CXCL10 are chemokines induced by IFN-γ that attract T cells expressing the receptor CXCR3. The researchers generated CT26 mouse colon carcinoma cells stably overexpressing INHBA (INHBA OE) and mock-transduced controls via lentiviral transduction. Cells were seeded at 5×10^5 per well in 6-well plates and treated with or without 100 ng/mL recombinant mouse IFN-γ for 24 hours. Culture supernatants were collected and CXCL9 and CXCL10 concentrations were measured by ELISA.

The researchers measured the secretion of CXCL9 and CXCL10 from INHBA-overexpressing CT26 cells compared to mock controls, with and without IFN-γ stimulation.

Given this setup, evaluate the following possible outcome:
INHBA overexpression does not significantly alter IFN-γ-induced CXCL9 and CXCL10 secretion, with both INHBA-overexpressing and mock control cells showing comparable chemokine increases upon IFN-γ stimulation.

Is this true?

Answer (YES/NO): NO